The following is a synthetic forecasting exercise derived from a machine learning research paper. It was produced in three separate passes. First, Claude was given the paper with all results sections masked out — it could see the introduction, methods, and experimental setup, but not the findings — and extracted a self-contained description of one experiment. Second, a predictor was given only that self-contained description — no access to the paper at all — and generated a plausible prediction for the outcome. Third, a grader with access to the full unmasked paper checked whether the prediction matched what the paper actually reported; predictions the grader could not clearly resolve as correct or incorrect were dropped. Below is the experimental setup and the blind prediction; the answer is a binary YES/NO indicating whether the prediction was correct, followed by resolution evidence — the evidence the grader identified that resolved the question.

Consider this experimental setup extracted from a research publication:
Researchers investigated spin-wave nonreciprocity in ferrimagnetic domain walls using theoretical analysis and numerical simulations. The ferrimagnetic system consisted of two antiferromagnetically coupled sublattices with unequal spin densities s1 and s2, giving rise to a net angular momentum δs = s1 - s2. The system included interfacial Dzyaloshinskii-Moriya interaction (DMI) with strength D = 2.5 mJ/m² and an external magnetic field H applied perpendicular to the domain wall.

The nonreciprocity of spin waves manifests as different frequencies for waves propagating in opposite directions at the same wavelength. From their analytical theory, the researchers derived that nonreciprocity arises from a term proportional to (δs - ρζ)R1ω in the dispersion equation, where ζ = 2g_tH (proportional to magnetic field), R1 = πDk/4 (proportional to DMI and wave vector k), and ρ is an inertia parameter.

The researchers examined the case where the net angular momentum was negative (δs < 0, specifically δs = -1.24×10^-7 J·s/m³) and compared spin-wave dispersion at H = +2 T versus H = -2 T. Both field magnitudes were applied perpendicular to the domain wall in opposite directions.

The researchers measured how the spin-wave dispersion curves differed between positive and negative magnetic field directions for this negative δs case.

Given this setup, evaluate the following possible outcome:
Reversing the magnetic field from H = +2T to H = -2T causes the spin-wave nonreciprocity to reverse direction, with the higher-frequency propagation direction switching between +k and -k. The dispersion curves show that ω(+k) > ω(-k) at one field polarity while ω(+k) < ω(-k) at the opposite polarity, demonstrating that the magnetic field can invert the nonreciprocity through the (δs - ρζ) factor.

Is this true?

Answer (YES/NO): YES